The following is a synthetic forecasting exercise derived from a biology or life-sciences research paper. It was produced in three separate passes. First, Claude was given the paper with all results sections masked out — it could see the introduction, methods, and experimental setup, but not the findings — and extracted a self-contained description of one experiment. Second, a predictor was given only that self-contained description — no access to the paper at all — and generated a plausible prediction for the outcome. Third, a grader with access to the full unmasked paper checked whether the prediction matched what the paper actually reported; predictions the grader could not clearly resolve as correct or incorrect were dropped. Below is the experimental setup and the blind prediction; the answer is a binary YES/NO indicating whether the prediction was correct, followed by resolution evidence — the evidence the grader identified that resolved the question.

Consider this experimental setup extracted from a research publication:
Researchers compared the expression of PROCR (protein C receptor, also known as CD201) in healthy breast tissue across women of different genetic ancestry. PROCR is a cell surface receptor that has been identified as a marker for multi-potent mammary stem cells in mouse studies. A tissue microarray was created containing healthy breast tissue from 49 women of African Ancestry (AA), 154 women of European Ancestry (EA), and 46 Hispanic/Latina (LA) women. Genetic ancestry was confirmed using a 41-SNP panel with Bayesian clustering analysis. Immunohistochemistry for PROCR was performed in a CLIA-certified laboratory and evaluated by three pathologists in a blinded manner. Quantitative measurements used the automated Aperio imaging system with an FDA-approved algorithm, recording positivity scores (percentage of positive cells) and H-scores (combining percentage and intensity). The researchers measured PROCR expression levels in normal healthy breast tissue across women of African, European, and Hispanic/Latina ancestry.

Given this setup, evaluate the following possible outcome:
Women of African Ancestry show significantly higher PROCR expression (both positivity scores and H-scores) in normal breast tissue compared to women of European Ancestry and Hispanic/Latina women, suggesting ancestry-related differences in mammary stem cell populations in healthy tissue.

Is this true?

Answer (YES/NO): YES